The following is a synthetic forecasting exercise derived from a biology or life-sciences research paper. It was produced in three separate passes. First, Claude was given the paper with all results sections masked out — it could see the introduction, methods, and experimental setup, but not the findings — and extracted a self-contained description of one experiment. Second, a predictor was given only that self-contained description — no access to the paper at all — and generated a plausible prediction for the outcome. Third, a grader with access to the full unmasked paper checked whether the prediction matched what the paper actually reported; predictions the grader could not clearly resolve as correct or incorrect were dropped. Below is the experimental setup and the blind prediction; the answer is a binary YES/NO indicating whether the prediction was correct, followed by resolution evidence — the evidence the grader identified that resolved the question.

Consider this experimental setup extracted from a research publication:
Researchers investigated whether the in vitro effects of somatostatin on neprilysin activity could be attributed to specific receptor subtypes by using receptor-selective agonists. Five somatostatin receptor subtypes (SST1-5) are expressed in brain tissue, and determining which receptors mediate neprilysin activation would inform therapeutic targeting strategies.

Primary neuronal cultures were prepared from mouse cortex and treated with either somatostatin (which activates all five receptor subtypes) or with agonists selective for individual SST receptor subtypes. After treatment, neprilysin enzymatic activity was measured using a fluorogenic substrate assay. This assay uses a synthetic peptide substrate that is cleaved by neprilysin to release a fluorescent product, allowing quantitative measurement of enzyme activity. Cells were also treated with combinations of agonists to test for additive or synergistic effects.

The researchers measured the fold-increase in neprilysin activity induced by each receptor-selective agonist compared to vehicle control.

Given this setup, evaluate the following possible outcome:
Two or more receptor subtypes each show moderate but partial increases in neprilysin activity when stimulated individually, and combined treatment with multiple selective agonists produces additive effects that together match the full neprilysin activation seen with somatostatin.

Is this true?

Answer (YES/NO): NO